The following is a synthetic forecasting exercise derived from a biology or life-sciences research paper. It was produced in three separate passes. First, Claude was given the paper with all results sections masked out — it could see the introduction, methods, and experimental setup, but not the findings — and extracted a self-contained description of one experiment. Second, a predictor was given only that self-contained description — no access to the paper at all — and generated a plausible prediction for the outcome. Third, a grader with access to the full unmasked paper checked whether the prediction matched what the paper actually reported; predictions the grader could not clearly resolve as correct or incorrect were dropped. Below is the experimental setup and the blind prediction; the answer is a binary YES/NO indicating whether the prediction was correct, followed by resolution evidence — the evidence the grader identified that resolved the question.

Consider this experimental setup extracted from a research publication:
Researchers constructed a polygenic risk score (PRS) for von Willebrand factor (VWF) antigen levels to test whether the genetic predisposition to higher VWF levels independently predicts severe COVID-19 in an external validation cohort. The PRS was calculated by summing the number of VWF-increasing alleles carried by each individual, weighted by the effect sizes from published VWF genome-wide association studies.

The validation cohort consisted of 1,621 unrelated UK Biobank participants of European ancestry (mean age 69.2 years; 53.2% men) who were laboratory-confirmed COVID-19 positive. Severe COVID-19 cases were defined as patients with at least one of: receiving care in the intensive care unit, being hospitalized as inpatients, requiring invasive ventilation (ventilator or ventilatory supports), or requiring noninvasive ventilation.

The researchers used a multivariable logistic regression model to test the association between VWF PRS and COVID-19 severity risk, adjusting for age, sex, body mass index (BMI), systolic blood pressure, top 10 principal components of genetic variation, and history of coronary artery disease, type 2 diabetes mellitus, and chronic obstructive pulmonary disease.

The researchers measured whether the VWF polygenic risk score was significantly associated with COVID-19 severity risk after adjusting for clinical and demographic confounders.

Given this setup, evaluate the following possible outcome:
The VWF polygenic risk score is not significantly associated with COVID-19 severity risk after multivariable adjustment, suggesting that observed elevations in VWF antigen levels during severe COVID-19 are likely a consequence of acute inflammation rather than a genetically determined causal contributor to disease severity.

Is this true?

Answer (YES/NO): NO